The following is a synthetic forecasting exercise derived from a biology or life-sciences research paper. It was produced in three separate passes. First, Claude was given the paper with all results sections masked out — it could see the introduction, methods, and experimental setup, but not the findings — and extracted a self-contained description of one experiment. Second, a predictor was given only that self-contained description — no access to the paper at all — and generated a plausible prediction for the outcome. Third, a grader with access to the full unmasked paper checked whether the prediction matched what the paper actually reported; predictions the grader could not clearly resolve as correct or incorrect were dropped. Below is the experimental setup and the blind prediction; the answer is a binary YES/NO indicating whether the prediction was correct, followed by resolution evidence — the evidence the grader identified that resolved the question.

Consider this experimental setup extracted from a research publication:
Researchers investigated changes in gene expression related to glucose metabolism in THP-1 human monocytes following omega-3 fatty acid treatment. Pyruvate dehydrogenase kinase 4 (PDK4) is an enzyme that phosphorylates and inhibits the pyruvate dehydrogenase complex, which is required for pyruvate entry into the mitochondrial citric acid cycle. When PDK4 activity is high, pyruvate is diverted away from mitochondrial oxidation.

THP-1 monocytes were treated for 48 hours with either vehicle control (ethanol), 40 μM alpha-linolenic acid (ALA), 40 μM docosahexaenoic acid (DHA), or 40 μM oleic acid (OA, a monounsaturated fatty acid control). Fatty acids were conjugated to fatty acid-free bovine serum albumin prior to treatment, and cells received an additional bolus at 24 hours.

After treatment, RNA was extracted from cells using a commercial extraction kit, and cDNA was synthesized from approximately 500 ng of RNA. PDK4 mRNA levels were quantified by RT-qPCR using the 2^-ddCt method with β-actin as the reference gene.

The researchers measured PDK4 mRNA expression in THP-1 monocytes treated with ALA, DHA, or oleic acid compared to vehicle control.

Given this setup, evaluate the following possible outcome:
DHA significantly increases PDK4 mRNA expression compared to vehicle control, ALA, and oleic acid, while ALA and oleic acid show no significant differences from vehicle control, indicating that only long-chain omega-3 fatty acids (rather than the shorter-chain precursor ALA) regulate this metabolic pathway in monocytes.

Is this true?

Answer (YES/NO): NO